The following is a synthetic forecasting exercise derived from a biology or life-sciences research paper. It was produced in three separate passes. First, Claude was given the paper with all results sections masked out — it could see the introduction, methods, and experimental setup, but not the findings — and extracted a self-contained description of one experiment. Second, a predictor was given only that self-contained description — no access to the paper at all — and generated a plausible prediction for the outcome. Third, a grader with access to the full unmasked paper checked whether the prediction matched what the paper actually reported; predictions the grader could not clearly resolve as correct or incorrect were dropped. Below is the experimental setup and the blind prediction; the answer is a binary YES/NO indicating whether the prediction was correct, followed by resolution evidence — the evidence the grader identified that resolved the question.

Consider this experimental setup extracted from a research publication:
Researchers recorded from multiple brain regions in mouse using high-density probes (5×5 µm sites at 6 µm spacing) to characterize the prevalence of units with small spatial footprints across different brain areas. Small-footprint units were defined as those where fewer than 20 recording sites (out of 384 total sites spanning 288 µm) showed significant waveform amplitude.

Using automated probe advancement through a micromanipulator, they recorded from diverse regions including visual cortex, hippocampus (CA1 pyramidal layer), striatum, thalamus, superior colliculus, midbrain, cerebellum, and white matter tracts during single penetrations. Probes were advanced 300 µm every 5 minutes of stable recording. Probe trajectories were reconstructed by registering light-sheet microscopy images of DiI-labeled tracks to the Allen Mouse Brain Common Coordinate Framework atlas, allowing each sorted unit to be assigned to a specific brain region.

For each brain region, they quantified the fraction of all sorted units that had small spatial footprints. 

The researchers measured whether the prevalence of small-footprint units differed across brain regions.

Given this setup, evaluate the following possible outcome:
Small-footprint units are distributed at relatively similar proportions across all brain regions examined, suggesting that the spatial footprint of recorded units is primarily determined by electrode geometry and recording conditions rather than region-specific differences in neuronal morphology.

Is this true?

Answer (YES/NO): NO